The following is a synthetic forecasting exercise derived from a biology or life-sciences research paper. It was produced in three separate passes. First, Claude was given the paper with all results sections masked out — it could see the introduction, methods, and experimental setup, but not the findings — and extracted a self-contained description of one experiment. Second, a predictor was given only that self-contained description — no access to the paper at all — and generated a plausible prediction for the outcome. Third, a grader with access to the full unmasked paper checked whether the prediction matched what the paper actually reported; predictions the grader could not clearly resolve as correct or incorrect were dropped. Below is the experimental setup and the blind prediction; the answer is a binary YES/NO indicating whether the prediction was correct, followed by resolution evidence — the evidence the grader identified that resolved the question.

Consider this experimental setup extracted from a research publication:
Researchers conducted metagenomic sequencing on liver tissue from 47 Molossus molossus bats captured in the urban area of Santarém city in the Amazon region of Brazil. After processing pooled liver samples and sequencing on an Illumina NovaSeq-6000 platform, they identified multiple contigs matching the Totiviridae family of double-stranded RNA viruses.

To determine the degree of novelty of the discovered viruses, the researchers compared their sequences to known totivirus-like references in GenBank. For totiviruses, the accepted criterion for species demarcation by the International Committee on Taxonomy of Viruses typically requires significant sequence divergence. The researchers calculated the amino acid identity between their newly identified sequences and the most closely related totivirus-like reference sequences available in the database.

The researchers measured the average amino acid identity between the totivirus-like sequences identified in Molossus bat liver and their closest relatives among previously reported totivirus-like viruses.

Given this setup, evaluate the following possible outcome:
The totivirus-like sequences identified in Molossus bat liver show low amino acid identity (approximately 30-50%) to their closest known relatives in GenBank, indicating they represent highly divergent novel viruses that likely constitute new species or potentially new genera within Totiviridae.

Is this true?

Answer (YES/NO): YES